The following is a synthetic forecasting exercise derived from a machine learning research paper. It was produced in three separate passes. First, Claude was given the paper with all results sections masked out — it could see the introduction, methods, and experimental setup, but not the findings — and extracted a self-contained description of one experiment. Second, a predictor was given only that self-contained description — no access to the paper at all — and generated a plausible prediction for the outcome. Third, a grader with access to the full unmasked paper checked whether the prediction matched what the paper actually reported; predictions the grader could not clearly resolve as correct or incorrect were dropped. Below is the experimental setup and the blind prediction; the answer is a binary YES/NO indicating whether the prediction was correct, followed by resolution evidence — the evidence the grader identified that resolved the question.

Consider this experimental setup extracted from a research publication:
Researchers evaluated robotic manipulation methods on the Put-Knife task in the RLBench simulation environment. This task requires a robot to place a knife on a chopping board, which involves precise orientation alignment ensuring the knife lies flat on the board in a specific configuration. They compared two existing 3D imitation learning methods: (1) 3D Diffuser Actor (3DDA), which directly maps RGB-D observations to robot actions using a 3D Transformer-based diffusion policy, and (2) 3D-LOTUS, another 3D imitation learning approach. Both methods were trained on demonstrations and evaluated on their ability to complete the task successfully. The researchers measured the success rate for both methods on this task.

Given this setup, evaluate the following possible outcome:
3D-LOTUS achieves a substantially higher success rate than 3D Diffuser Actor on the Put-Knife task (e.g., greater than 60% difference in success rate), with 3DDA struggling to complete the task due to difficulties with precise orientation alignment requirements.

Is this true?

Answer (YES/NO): NO